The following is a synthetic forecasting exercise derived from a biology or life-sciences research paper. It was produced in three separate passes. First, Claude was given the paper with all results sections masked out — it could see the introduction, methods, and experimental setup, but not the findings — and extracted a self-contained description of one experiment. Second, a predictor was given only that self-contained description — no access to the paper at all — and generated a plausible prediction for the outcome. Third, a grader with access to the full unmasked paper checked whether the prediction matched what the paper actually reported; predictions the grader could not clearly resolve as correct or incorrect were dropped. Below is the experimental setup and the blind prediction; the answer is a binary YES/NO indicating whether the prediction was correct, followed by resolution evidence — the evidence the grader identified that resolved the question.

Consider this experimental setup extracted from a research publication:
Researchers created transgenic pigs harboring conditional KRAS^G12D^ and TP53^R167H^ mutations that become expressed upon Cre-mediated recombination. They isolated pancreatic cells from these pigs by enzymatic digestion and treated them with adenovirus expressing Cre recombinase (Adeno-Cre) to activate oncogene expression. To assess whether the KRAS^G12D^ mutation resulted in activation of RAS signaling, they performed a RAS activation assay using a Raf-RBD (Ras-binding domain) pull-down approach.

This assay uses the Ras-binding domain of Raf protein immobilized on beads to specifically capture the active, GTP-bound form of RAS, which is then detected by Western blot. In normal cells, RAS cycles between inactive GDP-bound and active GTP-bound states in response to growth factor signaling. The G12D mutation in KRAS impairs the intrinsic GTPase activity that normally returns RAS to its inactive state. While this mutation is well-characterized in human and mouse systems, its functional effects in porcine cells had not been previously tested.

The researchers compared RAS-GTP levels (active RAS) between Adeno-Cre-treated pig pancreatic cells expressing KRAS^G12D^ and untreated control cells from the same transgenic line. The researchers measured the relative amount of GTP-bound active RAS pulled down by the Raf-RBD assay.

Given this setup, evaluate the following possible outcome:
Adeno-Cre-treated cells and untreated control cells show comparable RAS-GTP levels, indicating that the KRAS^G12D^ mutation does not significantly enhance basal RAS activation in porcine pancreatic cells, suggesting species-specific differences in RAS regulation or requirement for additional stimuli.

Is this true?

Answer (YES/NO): NO